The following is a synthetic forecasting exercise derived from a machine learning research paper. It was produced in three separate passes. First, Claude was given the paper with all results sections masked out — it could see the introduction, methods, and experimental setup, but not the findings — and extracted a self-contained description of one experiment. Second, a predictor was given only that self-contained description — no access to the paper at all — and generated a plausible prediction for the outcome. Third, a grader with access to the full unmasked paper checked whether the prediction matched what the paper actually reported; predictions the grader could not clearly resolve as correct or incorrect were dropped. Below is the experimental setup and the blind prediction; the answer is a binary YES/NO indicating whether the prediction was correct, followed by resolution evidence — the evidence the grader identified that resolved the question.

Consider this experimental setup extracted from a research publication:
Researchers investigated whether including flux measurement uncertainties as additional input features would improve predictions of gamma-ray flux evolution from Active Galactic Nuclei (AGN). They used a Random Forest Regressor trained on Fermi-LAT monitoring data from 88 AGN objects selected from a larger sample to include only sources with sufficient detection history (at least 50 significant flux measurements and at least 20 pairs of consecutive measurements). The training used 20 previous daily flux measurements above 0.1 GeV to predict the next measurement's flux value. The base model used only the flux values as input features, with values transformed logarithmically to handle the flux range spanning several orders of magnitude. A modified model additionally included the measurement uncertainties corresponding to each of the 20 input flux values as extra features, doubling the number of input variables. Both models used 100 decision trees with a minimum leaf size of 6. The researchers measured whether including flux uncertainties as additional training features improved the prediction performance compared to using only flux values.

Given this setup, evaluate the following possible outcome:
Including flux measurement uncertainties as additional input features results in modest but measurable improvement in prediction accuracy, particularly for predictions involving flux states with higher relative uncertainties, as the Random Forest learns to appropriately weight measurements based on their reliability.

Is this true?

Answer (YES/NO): NO